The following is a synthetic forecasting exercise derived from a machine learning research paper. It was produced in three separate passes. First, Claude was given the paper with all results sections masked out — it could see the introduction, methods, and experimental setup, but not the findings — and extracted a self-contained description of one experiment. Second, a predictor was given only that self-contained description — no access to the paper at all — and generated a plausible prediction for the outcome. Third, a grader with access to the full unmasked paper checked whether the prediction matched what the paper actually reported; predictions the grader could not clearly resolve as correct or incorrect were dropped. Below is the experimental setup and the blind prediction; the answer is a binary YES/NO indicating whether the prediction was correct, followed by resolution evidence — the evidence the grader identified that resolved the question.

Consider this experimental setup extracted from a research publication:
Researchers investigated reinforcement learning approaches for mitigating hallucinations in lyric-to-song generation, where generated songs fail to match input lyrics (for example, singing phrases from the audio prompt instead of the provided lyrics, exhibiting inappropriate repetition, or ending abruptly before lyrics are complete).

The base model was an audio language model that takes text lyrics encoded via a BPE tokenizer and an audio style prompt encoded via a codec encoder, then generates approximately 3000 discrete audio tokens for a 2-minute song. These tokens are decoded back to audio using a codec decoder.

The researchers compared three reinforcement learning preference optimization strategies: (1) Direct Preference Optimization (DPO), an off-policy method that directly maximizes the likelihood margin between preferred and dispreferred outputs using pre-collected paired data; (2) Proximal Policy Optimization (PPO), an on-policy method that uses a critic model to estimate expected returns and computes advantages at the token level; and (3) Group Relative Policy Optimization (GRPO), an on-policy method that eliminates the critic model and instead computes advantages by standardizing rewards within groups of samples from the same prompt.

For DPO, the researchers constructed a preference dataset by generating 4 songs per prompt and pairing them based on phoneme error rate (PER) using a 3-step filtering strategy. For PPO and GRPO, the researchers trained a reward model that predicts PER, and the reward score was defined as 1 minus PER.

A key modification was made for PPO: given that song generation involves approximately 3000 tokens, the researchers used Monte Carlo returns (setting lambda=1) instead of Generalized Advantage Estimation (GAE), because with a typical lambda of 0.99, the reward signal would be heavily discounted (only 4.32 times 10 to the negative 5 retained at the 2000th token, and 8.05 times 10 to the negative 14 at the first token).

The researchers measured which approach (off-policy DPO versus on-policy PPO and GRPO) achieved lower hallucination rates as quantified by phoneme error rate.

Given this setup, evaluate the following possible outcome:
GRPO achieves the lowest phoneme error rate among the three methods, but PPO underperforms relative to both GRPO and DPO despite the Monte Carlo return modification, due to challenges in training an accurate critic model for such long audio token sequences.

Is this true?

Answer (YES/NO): NO